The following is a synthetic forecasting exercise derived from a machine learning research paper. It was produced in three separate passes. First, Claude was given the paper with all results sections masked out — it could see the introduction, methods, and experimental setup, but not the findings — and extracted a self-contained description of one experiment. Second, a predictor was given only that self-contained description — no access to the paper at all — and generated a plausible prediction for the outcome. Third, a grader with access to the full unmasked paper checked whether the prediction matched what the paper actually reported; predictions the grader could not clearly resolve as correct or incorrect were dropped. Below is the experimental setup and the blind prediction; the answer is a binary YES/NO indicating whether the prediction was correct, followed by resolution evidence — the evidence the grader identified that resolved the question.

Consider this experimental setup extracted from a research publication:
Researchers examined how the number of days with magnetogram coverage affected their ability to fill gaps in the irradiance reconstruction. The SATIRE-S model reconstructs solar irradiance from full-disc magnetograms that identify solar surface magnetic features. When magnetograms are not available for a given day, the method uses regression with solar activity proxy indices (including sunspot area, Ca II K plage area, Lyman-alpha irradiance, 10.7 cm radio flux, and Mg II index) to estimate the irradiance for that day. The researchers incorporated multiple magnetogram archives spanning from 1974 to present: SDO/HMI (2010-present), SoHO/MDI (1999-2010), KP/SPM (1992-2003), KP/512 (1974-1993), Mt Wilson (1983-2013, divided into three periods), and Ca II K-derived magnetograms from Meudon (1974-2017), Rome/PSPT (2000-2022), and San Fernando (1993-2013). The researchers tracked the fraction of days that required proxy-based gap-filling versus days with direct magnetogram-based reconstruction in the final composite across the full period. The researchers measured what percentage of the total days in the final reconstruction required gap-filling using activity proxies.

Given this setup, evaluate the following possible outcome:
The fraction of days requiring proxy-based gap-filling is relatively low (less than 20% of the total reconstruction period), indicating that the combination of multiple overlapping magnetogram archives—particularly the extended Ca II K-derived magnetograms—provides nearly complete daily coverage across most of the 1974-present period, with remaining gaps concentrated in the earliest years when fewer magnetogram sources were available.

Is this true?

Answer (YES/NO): YES